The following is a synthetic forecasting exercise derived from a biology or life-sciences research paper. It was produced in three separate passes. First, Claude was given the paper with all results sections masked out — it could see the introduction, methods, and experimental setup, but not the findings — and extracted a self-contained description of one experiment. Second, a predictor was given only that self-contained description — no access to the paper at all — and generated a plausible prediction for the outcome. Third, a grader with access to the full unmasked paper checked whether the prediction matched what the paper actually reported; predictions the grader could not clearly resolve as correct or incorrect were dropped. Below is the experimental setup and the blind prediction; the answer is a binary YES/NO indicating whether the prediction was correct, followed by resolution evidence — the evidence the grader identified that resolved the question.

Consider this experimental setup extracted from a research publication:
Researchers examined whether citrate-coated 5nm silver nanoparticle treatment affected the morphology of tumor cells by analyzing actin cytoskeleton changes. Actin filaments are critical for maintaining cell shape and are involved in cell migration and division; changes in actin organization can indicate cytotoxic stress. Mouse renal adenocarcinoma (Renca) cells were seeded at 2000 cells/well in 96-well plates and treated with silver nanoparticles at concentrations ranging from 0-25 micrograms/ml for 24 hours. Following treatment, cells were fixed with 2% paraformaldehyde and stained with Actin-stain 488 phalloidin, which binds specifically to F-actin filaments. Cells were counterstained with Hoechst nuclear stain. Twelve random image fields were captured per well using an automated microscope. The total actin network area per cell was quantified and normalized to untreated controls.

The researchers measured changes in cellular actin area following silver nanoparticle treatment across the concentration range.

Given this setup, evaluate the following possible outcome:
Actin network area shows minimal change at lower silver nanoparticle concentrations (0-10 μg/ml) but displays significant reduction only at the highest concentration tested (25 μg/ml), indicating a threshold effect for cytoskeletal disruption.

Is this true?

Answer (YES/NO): NO